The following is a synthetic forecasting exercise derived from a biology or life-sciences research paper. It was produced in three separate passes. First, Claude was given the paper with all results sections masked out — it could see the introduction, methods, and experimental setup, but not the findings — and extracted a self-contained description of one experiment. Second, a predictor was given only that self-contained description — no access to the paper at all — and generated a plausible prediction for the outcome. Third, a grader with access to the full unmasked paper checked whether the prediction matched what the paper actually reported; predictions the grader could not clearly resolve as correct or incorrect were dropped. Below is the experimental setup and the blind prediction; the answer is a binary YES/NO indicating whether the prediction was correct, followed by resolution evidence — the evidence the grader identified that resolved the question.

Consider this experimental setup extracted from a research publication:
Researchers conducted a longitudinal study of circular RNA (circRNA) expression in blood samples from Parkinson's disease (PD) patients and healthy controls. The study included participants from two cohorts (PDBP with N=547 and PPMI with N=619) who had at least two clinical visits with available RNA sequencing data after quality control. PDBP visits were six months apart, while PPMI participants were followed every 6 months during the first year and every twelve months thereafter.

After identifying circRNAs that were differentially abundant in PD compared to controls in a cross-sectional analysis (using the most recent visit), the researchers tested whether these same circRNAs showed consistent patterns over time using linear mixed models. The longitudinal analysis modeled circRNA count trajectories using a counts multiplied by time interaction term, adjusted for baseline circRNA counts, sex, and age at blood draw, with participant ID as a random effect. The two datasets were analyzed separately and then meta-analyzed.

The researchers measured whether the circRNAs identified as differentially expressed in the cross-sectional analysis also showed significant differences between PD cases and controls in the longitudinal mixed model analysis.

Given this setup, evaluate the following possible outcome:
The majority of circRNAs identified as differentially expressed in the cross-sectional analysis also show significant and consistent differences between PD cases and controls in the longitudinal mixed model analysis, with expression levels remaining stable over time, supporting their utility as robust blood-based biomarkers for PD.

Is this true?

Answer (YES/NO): YES